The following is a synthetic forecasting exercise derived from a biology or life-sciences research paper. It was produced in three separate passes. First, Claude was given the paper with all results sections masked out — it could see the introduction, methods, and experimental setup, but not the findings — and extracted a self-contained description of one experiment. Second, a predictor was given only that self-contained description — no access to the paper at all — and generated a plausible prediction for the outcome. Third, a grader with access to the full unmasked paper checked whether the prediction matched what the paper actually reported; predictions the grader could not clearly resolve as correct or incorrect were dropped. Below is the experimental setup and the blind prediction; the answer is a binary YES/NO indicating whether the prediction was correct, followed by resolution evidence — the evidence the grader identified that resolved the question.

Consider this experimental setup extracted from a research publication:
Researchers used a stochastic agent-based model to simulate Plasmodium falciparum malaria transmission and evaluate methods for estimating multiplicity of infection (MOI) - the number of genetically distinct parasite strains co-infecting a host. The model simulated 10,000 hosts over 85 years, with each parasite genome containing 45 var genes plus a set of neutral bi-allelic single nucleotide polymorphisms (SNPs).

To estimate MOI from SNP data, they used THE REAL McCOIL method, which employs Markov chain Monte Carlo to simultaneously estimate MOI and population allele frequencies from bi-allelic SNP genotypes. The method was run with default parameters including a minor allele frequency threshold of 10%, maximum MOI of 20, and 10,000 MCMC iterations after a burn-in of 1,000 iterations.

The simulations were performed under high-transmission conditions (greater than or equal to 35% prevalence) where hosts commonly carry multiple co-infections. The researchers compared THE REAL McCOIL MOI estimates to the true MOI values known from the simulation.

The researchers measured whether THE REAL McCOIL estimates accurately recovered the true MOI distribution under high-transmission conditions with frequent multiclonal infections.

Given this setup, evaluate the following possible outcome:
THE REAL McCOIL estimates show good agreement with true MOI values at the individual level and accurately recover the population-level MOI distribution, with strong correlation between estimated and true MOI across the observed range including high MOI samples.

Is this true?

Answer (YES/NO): NO